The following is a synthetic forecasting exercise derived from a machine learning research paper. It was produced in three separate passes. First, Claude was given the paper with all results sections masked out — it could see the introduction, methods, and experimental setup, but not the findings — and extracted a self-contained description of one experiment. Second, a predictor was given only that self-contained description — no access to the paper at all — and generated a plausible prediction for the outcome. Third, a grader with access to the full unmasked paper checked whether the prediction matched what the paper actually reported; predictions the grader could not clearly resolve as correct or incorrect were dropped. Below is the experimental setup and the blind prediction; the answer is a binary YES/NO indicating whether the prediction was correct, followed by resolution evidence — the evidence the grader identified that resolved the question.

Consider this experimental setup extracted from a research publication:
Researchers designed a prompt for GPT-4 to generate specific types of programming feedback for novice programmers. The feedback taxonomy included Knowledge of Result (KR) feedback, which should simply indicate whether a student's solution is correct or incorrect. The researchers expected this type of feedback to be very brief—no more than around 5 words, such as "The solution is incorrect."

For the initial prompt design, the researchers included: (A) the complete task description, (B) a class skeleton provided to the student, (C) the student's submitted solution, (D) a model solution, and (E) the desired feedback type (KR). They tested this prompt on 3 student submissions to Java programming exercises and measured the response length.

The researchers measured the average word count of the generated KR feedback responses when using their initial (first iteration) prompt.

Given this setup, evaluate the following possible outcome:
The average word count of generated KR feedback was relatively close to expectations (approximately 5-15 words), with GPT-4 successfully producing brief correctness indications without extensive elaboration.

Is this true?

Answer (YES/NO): NO